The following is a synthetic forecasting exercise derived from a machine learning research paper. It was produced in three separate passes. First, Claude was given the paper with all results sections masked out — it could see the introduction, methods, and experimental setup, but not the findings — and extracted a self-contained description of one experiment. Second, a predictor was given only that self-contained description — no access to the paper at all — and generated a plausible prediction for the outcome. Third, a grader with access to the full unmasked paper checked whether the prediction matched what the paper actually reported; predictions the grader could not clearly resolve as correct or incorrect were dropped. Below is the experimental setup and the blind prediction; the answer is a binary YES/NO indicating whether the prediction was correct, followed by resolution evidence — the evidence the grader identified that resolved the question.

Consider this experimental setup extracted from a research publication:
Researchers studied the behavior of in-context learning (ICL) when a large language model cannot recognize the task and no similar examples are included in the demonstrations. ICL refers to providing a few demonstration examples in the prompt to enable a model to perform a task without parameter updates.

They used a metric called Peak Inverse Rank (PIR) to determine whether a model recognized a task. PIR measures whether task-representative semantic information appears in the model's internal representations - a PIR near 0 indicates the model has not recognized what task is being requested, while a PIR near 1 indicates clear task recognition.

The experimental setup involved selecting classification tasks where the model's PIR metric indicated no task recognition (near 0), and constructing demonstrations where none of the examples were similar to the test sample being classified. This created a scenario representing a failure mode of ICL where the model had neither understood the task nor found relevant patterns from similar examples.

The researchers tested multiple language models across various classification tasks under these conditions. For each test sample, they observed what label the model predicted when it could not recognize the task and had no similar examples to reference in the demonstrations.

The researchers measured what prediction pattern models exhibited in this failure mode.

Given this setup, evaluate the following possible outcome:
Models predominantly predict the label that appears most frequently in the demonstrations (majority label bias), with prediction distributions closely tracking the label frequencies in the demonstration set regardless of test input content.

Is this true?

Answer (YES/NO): NO